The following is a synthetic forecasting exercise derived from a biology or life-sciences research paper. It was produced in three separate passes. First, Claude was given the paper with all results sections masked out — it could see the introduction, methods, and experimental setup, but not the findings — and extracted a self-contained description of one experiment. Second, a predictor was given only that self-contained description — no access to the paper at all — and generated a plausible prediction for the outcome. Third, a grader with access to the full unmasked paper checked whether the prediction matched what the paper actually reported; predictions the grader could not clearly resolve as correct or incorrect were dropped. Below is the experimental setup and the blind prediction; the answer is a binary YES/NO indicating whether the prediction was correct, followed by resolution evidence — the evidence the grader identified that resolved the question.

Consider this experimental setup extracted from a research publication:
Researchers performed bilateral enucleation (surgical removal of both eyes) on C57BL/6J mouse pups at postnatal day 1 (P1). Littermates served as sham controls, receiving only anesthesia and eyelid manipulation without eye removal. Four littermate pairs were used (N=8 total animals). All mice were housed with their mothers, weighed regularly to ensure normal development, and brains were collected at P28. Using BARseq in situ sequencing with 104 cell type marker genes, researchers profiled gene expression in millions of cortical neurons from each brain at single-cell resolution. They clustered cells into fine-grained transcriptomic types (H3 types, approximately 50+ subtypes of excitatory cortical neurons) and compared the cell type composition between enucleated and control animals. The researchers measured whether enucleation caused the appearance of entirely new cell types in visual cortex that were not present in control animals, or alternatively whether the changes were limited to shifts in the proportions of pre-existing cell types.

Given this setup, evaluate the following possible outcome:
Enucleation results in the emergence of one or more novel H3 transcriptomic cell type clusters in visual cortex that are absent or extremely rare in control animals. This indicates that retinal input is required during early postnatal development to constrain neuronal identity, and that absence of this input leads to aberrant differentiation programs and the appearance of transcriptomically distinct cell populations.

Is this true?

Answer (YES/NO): NO